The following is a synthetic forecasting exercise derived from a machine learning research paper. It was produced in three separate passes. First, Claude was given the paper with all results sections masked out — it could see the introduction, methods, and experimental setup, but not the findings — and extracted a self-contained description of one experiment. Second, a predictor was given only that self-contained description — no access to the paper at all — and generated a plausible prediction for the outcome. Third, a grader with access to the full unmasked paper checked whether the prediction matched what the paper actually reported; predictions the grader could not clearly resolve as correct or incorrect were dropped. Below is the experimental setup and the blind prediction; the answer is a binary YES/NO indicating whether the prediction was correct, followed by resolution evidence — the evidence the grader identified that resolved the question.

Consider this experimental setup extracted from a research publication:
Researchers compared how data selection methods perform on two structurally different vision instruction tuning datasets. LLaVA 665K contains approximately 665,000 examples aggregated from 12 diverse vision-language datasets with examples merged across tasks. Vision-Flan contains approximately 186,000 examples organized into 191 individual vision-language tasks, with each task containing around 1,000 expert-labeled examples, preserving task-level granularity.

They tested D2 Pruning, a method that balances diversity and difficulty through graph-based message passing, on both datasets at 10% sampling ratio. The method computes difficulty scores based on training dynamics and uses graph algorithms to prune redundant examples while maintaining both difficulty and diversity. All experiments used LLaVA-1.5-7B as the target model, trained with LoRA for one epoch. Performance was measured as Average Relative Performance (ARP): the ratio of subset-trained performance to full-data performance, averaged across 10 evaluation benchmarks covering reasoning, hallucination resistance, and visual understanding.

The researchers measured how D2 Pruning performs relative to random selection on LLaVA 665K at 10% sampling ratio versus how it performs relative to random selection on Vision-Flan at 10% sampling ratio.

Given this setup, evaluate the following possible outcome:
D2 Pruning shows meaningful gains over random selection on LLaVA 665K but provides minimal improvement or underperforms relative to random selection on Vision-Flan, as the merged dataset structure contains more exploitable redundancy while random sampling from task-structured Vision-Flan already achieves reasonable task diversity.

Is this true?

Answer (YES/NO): NO